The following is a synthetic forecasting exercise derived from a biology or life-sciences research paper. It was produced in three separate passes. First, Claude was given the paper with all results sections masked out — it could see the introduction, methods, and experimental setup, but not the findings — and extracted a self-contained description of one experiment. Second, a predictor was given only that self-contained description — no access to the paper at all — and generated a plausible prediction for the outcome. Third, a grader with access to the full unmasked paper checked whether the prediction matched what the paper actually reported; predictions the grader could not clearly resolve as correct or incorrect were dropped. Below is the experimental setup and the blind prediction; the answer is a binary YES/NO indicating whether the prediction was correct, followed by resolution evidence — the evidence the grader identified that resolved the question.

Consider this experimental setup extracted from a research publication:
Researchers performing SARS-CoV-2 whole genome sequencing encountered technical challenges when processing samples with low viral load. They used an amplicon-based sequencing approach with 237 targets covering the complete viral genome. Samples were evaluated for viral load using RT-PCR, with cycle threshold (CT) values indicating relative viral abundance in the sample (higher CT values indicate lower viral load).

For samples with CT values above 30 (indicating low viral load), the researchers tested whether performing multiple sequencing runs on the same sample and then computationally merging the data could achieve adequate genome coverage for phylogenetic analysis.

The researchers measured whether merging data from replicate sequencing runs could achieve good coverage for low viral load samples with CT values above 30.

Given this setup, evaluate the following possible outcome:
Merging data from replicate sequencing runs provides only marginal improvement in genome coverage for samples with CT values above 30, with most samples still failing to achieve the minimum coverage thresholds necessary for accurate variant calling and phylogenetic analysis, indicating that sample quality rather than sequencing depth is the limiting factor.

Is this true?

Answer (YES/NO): NO